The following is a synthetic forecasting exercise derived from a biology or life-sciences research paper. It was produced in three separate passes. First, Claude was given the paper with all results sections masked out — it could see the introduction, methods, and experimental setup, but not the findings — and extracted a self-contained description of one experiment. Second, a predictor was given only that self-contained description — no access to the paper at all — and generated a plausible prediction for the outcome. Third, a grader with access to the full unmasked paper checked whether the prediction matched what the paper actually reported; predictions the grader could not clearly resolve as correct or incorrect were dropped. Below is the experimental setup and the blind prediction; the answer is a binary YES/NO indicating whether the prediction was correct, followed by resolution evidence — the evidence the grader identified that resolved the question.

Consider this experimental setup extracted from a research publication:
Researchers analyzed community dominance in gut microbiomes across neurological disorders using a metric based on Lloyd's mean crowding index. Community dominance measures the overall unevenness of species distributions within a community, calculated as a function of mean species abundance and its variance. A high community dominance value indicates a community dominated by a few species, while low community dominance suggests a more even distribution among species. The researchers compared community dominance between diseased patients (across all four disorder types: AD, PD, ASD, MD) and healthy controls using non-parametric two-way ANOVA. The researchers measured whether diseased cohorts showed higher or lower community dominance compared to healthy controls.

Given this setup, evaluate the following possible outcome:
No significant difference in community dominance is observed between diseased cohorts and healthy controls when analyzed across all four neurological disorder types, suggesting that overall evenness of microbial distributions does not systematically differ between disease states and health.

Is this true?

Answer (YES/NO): NO